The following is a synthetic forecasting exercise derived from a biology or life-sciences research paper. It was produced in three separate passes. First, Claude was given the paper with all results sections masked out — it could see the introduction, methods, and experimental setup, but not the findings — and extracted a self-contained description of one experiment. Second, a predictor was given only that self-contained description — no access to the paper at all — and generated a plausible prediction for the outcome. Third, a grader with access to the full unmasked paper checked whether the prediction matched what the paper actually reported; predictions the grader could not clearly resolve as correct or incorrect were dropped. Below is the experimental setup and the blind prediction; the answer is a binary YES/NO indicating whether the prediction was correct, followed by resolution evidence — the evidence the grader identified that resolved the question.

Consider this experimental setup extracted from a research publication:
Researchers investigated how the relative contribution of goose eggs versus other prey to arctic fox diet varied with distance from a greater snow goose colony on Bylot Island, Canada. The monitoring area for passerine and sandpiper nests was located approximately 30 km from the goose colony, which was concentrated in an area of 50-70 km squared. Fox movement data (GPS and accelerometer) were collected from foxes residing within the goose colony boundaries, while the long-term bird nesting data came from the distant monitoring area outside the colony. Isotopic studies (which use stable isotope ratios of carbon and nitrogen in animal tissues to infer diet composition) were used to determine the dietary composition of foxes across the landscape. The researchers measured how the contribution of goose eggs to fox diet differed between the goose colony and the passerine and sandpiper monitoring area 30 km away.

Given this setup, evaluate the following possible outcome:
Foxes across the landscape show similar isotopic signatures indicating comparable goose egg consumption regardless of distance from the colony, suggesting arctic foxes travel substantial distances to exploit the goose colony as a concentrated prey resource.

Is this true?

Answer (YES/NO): NO